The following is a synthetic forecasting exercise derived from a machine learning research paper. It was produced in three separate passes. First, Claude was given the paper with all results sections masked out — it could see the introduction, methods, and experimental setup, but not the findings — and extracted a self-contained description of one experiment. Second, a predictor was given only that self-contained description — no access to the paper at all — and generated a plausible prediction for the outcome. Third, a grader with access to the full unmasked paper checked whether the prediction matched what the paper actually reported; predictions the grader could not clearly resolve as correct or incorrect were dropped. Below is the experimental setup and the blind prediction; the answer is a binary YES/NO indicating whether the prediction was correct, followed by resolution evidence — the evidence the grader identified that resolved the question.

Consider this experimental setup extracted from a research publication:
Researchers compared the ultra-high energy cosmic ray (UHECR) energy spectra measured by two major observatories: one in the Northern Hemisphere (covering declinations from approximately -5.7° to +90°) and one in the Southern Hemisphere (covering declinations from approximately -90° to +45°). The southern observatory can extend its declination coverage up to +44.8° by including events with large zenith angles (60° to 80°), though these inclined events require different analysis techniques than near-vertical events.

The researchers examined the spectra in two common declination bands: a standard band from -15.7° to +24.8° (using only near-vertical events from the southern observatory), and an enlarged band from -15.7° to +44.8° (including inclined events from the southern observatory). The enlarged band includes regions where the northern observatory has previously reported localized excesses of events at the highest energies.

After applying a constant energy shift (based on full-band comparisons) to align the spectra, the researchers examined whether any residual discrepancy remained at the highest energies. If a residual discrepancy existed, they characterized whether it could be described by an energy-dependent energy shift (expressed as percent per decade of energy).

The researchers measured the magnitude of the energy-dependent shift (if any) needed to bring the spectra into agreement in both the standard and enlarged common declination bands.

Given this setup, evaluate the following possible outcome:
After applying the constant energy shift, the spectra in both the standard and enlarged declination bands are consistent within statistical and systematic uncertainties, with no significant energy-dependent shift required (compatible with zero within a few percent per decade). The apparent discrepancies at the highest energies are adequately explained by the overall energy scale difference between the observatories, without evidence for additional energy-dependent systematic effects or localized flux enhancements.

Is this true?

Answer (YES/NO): NO